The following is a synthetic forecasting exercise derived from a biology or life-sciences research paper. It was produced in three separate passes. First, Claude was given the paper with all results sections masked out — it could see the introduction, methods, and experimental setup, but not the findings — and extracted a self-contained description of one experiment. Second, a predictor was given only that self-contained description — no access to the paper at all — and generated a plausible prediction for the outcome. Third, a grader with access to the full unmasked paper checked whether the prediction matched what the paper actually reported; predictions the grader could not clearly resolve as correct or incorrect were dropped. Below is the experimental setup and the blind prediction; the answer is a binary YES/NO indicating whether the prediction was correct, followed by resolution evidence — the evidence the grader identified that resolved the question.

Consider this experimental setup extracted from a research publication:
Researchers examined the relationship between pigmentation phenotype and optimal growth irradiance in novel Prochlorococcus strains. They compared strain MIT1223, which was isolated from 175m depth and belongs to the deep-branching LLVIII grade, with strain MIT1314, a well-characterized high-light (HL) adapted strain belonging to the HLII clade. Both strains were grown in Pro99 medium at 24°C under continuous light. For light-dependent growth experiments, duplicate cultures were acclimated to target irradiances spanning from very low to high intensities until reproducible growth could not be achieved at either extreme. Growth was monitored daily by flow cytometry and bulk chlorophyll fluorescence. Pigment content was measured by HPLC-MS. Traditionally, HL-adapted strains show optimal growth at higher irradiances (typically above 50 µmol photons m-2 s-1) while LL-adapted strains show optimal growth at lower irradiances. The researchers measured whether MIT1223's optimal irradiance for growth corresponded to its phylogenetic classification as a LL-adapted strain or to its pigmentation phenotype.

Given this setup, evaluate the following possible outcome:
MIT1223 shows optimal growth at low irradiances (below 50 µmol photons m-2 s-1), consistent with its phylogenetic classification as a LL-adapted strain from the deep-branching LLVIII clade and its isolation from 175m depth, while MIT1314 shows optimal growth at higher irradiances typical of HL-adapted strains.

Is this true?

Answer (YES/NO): NO